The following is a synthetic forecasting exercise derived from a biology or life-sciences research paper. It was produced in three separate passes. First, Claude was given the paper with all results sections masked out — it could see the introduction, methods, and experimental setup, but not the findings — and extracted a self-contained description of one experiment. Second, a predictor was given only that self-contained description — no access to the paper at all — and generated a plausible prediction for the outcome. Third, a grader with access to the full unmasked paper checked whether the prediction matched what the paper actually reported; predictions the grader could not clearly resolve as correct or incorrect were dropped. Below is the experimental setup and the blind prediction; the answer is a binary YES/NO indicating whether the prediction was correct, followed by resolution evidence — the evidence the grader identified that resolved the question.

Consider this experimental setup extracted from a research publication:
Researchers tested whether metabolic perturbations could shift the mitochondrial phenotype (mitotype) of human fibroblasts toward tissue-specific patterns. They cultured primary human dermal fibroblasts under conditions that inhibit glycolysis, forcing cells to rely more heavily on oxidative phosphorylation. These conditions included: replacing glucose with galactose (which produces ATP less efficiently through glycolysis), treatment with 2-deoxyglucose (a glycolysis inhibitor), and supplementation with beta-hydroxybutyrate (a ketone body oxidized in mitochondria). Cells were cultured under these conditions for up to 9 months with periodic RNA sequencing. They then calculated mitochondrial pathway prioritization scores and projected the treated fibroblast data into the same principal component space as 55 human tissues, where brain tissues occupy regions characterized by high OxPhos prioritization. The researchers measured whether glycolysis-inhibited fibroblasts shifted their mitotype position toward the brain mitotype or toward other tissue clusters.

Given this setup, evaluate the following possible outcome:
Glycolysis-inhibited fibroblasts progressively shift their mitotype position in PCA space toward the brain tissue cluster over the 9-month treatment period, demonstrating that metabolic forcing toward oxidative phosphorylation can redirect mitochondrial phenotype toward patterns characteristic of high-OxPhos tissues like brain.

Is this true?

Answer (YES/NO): YES